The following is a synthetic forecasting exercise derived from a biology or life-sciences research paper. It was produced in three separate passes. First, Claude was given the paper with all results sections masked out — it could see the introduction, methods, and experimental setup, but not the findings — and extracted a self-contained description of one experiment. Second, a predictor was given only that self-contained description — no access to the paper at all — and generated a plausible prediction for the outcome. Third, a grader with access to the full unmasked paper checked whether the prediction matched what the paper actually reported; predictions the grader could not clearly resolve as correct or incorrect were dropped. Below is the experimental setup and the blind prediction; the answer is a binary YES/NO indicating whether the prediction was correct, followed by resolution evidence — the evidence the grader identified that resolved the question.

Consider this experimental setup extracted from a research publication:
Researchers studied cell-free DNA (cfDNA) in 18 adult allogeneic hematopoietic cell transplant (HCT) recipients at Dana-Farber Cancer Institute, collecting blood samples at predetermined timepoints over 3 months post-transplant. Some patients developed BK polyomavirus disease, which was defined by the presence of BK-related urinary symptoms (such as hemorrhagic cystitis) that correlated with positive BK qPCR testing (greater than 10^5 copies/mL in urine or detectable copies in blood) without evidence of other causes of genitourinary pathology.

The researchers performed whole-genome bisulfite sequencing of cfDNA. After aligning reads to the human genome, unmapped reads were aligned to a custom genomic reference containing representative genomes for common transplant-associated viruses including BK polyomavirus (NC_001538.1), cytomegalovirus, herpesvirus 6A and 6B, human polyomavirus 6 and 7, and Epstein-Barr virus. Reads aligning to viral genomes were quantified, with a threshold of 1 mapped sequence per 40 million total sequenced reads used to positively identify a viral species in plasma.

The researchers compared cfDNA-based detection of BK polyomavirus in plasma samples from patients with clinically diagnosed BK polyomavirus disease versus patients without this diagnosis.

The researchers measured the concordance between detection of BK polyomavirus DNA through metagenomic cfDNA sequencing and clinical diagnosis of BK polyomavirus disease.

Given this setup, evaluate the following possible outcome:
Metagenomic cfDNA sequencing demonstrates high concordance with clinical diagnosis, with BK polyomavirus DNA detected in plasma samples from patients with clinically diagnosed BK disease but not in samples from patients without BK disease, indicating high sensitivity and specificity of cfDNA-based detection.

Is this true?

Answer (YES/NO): NO